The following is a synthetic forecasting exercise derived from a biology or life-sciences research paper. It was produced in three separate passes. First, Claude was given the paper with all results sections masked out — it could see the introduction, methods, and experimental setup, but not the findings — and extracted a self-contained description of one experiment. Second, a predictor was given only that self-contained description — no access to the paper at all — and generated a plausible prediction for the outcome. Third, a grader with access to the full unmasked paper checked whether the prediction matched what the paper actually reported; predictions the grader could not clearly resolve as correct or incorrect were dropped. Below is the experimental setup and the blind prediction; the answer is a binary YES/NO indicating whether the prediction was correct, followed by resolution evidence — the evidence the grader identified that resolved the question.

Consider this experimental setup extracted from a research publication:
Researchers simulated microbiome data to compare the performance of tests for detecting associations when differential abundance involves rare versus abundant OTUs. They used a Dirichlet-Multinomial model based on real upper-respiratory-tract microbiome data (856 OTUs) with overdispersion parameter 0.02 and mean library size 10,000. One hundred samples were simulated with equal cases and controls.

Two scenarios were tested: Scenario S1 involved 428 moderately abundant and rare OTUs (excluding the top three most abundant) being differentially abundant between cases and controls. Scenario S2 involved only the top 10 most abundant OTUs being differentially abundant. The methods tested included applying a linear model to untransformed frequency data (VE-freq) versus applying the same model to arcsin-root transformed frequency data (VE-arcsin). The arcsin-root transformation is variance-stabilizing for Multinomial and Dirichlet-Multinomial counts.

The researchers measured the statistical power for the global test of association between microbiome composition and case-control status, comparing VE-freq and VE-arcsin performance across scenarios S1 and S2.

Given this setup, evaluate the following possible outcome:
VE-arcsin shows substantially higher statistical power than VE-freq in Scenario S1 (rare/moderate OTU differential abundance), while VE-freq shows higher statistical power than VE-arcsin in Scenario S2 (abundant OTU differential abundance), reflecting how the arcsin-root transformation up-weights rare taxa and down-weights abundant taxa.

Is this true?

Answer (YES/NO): YES